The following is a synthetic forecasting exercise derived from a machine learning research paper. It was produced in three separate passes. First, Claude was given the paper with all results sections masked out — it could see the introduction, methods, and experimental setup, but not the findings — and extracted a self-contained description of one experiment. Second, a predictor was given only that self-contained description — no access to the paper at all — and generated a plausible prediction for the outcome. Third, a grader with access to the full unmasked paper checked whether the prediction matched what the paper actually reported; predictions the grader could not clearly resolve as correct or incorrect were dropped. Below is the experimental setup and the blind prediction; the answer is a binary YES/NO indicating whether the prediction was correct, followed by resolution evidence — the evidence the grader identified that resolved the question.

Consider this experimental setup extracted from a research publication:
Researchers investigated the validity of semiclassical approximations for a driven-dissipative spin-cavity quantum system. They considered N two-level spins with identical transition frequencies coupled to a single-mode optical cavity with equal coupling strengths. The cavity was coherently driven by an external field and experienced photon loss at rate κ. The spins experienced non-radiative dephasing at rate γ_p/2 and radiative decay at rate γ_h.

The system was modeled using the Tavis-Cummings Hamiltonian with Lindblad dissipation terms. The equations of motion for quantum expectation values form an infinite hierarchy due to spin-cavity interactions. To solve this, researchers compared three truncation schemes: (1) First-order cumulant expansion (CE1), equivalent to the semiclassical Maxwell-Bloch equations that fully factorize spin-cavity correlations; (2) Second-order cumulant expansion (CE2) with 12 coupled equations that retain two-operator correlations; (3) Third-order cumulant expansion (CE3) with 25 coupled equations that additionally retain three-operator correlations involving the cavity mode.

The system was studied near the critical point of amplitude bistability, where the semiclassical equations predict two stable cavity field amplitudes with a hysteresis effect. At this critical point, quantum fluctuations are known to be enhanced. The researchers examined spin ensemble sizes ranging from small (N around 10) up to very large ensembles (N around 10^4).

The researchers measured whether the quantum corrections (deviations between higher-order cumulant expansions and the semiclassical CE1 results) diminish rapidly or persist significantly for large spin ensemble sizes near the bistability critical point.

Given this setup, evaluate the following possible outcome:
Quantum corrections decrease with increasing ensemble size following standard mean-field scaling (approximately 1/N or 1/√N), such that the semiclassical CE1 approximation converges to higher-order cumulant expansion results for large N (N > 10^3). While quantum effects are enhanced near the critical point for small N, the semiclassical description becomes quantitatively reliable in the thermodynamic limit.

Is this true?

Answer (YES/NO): NO